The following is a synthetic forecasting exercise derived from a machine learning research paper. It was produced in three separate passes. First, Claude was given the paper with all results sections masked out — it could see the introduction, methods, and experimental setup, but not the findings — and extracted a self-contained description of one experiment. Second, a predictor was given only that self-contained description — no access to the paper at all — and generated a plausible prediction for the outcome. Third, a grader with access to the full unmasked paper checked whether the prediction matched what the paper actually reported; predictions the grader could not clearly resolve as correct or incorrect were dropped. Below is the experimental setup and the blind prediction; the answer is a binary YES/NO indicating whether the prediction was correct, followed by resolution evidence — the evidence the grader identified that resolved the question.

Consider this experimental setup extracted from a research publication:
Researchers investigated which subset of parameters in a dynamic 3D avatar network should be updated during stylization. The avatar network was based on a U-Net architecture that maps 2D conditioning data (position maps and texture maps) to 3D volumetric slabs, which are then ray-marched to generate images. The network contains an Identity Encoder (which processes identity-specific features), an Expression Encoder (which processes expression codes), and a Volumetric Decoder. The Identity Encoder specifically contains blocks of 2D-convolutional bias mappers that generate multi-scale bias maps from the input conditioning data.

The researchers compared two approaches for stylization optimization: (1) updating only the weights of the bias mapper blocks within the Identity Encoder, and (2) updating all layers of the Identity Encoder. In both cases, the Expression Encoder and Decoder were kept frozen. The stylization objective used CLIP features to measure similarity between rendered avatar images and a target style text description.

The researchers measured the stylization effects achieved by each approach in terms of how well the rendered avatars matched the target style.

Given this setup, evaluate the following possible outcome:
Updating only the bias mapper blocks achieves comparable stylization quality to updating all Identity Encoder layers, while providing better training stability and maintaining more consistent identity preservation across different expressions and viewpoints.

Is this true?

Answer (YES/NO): YES